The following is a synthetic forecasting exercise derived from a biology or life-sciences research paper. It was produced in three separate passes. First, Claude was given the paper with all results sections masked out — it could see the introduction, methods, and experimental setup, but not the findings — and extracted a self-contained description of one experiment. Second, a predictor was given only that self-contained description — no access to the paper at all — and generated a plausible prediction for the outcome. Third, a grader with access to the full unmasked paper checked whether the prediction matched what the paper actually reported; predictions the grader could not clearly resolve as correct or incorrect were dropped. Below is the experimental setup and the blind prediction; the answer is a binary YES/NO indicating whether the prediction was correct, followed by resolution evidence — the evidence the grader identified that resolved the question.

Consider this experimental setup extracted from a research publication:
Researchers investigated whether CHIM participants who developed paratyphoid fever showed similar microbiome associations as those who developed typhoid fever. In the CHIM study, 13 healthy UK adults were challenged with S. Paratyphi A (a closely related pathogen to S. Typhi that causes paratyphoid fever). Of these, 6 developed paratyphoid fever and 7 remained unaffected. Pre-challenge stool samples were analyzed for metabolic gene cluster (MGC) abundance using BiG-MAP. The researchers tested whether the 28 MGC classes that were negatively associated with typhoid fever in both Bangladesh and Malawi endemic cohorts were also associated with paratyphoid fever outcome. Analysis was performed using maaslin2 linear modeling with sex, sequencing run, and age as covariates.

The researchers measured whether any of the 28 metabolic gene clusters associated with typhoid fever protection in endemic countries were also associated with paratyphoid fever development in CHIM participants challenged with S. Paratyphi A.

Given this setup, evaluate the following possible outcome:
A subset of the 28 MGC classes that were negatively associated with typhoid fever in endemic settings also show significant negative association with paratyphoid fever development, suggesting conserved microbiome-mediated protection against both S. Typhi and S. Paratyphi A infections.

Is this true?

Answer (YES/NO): NO